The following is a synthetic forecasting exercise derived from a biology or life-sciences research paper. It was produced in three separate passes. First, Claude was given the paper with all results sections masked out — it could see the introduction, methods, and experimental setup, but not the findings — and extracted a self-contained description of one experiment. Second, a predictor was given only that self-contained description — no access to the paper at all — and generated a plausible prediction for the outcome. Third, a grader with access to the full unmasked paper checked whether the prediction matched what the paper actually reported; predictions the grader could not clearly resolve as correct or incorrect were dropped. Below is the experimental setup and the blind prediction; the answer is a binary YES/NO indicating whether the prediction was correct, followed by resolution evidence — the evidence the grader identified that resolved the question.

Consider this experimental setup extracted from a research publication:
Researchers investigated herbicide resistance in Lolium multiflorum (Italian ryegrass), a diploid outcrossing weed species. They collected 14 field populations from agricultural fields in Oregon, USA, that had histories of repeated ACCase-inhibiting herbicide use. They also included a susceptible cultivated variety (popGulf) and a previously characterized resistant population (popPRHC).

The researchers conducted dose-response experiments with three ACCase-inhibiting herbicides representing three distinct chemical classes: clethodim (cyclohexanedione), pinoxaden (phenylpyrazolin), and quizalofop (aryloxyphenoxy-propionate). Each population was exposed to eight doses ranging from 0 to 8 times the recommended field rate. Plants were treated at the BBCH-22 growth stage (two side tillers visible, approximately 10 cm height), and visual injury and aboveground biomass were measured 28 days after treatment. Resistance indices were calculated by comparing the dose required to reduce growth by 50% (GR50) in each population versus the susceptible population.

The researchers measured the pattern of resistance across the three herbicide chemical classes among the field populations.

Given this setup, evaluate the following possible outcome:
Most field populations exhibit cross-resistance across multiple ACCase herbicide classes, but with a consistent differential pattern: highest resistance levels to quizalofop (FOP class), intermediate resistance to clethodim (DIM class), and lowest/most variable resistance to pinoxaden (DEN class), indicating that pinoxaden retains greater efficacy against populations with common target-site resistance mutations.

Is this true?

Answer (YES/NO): NO